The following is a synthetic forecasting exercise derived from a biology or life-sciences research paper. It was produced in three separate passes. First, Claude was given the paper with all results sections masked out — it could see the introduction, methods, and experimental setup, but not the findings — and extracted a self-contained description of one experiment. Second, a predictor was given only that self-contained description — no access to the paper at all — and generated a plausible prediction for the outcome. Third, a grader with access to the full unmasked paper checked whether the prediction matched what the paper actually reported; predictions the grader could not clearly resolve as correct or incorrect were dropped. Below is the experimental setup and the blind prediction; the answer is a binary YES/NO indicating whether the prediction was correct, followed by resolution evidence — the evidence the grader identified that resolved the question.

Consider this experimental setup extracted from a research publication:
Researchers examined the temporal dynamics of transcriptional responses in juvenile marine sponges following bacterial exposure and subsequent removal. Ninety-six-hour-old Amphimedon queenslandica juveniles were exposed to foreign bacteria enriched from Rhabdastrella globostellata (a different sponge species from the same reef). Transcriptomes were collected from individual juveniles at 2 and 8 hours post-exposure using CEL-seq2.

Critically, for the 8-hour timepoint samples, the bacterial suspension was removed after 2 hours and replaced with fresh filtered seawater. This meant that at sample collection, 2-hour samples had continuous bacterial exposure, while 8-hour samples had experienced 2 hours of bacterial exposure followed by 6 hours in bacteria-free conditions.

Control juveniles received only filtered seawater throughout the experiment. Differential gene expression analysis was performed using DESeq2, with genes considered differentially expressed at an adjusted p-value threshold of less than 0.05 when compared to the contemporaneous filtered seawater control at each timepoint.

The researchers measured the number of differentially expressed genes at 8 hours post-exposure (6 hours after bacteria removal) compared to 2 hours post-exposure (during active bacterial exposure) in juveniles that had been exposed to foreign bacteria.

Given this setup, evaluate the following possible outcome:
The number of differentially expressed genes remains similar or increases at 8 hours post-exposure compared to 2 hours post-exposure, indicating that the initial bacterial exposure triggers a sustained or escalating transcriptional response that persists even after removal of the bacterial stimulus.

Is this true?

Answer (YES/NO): YES